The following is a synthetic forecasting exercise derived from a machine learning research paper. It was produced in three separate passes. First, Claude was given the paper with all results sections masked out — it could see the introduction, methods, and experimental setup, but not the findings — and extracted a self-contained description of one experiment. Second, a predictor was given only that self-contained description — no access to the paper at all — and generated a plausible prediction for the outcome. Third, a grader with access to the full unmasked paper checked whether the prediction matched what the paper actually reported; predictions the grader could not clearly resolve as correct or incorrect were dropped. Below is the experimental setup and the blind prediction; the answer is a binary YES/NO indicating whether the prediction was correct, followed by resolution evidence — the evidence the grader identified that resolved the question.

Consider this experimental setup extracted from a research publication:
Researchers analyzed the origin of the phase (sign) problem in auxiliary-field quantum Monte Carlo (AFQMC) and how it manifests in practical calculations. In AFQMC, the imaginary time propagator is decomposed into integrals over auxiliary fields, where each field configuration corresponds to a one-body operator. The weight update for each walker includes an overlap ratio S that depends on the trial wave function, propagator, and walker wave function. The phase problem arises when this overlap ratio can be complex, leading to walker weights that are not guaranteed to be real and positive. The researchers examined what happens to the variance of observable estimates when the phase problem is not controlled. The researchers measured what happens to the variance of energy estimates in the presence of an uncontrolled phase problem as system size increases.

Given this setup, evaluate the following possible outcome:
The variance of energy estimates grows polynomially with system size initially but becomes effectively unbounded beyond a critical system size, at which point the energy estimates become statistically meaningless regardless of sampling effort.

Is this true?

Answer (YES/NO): NO